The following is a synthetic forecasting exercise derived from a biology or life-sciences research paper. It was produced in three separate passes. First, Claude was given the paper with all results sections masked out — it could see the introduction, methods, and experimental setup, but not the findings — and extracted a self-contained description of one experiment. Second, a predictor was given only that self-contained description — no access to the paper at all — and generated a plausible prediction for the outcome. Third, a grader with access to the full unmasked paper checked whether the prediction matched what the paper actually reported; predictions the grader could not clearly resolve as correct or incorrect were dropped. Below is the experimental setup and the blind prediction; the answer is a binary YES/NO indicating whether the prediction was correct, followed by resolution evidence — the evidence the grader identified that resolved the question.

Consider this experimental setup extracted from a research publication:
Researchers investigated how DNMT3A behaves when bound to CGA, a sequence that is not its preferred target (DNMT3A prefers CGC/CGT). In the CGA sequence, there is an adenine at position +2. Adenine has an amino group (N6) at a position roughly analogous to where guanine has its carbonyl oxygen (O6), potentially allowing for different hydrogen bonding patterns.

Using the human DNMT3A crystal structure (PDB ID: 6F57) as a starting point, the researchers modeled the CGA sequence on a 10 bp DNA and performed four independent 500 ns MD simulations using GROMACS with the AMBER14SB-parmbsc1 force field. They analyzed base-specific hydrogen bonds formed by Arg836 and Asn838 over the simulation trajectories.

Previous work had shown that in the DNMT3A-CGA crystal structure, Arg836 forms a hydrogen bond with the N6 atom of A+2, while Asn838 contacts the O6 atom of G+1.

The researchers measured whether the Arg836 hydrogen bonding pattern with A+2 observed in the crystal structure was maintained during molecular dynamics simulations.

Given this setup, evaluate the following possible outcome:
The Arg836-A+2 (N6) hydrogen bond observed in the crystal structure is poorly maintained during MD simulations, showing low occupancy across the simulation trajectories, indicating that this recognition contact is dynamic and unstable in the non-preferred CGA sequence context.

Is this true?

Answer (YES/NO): YES